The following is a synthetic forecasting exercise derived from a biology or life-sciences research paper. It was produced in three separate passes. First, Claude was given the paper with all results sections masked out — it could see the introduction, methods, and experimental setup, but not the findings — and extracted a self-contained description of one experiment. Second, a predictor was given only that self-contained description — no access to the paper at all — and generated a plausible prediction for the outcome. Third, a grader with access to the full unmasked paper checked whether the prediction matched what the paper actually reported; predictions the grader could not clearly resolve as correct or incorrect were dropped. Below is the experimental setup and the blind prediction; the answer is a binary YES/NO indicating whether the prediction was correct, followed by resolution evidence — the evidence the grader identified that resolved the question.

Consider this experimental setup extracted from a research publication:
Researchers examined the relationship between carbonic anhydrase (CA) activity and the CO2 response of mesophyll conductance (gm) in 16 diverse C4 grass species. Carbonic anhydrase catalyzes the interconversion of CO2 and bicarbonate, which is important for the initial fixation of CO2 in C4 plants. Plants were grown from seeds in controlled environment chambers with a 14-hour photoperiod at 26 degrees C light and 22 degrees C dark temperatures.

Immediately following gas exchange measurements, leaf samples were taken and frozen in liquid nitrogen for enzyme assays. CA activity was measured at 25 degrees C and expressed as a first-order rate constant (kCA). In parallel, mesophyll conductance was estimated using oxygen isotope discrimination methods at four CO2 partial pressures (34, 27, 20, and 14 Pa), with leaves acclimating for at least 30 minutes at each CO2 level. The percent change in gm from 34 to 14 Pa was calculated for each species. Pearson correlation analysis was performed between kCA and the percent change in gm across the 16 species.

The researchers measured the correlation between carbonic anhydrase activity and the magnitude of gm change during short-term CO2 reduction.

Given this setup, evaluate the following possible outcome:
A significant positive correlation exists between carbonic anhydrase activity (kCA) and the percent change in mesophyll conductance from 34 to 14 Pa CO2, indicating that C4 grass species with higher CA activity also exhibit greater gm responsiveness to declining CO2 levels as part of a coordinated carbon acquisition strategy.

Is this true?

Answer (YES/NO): NO